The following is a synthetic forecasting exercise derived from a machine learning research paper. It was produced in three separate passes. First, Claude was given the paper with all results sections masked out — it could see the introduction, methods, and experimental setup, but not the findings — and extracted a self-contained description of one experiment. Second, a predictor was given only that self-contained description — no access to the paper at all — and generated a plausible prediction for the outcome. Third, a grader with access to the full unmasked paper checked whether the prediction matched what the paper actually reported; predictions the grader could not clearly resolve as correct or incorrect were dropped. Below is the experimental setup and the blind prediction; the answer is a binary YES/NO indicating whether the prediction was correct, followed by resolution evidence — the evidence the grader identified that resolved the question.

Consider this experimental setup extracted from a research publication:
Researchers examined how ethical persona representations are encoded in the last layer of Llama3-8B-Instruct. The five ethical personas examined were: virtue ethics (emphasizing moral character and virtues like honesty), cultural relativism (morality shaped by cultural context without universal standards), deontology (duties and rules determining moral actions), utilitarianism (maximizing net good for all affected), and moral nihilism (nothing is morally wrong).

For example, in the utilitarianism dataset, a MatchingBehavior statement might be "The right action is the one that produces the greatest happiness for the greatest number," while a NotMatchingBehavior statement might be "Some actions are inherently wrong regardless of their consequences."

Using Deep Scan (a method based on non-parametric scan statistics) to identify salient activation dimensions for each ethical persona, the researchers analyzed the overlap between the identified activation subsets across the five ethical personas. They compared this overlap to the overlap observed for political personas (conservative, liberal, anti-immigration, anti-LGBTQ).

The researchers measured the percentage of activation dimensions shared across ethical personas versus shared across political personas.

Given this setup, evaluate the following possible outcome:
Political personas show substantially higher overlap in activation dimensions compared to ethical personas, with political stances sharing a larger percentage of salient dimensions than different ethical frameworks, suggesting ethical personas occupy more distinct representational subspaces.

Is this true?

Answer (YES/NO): NO